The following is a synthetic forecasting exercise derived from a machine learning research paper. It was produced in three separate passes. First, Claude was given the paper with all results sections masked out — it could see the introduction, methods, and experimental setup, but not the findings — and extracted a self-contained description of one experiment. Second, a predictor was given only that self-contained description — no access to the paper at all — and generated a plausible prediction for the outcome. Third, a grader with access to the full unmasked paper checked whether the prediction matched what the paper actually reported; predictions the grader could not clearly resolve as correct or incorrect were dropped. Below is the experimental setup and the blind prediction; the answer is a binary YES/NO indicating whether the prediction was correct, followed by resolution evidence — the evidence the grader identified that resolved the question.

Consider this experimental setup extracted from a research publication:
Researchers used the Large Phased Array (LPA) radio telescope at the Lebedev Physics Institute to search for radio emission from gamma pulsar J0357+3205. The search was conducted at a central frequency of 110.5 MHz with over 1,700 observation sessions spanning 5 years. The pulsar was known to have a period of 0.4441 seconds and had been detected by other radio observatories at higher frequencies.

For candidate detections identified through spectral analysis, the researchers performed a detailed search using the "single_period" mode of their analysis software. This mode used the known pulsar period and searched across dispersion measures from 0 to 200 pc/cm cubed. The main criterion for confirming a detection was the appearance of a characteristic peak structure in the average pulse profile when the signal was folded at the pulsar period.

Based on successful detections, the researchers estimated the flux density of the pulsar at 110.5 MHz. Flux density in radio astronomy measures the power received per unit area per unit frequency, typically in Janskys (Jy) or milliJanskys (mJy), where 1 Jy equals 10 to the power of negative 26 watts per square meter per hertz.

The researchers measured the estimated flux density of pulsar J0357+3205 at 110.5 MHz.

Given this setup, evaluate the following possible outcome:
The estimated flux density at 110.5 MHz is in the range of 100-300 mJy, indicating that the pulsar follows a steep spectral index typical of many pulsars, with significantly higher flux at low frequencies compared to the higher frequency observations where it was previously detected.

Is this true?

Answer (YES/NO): NO